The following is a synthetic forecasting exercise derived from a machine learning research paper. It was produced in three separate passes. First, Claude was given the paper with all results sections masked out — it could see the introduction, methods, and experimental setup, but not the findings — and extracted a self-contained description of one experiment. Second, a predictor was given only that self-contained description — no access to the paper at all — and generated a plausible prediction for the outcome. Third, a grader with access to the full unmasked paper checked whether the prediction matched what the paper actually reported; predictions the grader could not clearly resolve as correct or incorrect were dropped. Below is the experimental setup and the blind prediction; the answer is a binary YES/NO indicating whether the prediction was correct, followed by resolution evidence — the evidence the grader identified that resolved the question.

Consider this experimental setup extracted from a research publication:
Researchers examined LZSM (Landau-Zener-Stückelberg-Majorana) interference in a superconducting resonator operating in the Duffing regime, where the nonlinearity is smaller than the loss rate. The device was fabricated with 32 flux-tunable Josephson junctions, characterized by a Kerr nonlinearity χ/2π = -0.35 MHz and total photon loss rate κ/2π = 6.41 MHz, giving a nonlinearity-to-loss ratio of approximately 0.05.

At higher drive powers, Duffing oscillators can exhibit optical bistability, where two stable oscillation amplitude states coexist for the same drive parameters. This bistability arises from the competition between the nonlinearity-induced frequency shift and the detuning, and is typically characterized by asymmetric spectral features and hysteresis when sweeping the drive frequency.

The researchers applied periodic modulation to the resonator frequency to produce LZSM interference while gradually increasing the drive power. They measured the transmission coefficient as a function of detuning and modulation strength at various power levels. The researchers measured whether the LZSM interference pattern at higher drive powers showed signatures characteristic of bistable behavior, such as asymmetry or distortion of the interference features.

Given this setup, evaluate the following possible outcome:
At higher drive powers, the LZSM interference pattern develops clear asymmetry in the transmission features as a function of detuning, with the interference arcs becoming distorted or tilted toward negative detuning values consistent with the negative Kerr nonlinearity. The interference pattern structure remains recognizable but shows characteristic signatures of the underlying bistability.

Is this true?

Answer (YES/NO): YES